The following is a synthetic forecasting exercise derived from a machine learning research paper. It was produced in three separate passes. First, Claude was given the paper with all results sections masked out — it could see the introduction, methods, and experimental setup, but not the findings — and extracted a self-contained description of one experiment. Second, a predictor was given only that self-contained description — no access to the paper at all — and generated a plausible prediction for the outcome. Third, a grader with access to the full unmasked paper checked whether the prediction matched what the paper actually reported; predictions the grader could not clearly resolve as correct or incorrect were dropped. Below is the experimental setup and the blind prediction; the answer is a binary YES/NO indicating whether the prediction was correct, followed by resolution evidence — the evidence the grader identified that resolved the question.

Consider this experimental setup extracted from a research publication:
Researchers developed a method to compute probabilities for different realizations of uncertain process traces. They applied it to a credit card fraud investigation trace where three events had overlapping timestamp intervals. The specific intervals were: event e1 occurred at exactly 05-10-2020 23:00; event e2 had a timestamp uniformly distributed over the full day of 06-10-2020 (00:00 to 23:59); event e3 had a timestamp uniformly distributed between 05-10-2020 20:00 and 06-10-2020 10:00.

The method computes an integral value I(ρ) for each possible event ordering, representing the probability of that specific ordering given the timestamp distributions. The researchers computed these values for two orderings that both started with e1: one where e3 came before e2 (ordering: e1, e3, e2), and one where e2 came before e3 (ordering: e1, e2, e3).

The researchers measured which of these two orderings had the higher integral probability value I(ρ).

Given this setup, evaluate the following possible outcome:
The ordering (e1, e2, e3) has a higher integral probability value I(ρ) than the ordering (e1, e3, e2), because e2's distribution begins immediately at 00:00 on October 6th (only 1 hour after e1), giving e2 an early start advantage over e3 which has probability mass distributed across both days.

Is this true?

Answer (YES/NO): NO